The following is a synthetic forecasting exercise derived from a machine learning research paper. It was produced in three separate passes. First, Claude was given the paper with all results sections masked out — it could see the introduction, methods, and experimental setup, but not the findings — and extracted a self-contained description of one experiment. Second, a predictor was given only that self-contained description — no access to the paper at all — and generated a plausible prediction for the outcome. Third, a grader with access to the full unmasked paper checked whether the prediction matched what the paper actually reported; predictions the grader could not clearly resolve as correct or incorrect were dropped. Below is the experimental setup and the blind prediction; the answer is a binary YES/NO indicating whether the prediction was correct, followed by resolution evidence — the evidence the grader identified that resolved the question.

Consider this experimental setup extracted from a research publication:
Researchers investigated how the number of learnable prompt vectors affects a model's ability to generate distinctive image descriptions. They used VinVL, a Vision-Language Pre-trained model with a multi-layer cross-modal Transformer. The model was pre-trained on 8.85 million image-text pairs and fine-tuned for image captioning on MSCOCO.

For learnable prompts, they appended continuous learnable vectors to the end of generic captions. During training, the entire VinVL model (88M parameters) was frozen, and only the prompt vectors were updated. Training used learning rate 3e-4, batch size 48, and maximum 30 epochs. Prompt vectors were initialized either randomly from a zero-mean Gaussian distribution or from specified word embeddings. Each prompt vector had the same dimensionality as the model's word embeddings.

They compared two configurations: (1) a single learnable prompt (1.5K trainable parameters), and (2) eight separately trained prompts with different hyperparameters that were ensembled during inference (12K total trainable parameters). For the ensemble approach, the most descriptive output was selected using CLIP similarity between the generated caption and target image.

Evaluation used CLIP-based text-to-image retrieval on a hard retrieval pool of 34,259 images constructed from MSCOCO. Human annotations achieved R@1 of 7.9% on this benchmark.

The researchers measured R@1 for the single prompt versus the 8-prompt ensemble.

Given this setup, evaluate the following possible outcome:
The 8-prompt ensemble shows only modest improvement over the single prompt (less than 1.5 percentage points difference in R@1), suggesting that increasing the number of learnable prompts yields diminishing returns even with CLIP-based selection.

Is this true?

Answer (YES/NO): NO